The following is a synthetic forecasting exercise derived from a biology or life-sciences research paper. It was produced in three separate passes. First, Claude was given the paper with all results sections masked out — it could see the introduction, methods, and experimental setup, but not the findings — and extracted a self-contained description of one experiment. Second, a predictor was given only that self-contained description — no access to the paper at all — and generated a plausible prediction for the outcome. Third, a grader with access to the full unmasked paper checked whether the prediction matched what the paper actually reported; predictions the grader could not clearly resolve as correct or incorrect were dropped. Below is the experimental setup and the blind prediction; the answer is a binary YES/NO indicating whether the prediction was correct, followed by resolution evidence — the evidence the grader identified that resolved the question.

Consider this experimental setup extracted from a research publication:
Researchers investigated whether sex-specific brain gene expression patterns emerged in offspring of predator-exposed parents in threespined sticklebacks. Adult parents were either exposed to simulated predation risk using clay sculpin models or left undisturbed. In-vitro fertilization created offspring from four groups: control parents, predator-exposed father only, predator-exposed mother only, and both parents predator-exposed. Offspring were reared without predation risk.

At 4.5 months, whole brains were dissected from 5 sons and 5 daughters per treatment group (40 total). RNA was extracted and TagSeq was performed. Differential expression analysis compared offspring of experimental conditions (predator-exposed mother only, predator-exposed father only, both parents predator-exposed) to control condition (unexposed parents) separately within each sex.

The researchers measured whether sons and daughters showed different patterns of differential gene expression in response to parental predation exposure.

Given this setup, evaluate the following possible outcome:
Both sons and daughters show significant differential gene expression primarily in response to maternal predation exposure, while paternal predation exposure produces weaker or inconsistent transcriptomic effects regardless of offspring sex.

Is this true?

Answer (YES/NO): NO